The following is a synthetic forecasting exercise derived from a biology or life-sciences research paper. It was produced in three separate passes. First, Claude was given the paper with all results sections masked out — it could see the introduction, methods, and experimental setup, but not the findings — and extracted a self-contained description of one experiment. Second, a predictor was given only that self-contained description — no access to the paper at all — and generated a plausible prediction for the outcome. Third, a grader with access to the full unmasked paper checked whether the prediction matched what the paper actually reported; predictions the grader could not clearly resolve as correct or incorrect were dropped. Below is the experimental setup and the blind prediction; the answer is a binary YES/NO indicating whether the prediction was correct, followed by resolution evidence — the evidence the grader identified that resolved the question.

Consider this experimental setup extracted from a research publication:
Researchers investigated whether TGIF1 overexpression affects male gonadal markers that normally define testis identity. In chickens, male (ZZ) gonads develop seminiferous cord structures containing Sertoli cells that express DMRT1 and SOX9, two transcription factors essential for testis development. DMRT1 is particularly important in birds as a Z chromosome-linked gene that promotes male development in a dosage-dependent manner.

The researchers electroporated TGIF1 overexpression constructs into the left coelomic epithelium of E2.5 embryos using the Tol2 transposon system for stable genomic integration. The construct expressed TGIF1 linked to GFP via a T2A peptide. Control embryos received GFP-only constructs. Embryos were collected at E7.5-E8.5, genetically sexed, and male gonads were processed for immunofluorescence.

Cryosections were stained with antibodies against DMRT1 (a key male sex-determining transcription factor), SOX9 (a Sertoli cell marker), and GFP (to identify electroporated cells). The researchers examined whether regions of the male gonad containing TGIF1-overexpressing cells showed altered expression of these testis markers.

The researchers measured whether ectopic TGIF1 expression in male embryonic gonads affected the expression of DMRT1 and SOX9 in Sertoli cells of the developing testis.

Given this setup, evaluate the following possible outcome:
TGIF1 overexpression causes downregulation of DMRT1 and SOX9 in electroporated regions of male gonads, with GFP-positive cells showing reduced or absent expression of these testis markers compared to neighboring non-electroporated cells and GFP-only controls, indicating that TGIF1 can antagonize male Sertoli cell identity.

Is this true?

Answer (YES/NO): NO